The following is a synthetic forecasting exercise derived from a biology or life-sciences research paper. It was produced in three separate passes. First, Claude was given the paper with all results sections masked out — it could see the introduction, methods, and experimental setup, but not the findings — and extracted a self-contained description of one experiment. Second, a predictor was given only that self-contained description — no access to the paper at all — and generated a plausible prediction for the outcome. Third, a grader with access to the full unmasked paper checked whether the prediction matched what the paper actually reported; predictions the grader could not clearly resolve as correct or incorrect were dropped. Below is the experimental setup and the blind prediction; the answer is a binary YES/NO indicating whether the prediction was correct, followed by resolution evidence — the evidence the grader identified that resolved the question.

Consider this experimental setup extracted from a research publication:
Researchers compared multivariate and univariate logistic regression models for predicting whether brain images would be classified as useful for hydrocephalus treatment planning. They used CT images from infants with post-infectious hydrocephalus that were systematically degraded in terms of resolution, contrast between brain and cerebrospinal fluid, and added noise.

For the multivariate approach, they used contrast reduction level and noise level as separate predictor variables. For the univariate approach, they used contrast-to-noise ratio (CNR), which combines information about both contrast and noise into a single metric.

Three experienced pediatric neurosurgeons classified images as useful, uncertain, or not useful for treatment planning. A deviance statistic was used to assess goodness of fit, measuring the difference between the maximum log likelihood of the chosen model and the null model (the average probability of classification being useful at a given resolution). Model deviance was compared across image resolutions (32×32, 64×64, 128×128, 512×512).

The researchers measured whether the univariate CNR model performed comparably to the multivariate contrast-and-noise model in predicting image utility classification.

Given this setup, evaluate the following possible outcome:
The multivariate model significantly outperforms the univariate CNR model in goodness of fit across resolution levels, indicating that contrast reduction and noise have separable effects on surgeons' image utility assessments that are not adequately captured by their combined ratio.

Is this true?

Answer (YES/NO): NO